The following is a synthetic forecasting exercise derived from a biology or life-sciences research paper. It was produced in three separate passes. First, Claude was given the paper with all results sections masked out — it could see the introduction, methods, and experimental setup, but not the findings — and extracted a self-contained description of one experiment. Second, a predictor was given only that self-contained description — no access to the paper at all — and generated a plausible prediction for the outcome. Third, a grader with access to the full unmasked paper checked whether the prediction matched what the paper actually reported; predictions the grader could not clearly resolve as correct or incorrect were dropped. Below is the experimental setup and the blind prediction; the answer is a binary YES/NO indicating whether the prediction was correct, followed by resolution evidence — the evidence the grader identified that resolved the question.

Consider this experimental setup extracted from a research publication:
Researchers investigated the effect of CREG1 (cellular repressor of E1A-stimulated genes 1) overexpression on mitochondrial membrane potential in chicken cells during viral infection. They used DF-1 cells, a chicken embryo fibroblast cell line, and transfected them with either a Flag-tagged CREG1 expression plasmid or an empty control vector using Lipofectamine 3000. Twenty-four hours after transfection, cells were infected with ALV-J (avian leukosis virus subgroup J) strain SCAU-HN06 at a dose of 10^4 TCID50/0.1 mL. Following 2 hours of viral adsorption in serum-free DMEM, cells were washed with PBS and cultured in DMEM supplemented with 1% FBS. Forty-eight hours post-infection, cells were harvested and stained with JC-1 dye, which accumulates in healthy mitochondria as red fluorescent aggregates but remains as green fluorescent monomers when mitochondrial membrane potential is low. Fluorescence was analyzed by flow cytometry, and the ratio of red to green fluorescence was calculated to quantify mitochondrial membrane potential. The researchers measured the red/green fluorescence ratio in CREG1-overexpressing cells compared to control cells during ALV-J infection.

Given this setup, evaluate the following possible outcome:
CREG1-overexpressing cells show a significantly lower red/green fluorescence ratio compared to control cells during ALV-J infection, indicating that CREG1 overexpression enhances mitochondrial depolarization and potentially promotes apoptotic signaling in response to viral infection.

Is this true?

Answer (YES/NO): YES